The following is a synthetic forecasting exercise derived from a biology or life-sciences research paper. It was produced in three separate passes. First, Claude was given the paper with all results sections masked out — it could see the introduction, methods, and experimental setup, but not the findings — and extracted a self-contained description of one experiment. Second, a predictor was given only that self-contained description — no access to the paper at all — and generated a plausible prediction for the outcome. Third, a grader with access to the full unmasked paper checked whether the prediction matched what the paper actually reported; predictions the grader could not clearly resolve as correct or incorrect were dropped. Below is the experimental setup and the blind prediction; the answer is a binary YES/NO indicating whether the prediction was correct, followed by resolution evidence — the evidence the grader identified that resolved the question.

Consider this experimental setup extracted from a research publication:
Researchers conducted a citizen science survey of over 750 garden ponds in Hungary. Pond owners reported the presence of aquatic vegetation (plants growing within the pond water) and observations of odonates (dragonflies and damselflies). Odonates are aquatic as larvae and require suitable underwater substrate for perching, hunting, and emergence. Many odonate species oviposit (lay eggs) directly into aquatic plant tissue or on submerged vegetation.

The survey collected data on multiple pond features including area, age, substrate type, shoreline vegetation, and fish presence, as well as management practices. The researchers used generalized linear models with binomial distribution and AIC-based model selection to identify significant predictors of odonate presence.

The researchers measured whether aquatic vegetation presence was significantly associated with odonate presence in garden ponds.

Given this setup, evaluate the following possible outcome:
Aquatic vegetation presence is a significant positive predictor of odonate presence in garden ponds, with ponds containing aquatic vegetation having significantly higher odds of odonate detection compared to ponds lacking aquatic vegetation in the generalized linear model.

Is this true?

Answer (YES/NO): YES